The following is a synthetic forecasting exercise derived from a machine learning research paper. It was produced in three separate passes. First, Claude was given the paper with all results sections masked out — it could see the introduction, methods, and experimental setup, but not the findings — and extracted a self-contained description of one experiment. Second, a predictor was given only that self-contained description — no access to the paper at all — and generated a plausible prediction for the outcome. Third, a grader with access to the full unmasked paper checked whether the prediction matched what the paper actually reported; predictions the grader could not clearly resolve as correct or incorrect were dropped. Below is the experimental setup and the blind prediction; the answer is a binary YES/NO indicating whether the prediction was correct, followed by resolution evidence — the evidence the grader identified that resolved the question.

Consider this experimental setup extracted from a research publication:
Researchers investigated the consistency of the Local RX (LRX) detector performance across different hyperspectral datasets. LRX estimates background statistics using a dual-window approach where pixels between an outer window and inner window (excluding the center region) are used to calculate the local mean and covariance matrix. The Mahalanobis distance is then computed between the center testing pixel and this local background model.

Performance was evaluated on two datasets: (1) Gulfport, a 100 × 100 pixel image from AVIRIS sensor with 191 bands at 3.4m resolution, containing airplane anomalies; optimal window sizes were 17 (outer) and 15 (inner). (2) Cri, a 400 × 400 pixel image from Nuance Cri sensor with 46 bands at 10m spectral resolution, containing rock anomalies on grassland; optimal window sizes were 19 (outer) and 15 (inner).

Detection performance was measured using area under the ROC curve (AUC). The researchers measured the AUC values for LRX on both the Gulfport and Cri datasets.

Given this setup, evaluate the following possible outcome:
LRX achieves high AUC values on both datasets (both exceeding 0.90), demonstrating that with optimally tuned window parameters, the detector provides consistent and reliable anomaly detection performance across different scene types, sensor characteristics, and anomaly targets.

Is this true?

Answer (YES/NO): NO